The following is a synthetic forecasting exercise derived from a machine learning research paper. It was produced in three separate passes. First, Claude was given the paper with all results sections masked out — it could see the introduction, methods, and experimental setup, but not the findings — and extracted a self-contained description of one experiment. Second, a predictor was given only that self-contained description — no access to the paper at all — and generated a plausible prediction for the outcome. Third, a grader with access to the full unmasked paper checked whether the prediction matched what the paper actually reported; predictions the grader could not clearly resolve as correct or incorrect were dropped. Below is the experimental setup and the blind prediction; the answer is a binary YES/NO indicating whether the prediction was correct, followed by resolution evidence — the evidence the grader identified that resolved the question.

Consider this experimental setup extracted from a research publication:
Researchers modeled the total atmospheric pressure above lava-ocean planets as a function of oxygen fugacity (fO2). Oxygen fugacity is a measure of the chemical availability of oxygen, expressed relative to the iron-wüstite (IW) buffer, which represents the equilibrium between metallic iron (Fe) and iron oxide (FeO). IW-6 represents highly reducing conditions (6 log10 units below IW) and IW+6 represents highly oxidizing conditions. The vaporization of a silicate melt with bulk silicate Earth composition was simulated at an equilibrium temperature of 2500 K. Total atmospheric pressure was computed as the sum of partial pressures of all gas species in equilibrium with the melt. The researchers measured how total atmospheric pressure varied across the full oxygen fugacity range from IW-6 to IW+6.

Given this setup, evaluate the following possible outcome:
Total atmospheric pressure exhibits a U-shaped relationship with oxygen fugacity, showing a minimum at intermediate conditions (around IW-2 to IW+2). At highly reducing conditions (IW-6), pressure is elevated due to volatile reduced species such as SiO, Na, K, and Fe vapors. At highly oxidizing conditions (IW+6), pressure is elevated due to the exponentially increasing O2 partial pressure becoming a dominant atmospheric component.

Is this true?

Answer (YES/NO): NO